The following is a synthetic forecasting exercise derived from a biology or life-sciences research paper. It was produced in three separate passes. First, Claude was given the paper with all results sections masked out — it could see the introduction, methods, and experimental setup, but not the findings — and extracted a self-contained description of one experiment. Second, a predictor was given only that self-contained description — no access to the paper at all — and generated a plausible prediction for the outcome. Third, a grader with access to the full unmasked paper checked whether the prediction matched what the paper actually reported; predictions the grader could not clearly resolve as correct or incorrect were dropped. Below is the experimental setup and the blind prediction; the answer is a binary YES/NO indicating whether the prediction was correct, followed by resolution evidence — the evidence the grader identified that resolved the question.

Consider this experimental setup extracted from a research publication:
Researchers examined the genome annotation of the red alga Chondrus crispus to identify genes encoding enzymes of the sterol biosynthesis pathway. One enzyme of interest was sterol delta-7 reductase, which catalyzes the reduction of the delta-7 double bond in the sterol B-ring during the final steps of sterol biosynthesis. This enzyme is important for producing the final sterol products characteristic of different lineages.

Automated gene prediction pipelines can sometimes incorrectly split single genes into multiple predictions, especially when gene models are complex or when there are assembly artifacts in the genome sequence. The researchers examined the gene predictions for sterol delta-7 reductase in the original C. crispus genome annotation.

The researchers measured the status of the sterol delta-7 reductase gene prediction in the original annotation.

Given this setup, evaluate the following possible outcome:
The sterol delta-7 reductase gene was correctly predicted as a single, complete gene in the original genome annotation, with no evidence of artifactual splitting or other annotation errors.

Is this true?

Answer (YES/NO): NO